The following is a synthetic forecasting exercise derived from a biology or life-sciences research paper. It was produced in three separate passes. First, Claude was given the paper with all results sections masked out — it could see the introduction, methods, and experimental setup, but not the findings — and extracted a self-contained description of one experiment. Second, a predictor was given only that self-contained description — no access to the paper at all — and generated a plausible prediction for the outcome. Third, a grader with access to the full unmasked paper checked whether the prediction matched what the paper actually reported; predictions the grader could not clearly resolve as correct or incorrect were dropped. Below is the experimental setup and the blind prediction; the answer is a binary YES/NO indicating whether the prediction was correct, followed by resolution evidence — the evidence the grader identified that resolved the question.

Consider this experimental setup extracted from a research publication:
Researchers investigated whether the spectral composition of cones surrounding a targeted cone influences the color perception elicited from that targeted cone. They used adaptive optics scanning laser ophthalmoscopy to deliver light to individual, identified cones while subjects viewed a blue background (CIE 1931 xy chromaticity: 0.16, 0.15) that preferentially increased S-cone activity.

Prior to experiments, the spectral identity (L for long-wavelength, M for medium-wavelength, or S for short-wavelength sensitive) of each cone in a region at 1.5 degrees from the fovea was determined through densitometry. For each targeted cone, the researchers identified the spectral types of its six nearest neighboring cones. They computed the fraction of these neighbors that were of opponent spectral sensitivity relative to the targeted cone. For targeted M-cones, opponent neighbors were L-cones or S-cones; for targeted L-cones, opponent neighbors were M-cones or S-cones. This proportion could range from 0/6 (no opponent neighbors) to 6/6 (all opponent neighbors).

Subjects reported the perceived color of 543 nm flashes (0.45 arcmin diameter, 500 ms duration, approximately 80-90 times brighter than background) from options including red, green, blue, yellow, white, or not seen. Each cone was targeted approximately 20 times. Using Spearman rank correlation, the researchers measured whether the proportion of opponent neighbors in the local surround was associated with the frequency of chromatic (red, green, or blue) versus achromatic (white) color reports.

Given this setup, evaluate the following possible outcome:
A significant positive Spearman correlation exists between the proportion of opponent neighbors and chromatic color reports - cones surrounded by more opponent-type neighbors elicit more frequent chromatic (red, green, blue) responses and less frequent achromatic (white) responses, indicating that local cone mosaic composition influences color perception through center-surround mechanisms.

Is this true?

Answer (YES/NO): NO